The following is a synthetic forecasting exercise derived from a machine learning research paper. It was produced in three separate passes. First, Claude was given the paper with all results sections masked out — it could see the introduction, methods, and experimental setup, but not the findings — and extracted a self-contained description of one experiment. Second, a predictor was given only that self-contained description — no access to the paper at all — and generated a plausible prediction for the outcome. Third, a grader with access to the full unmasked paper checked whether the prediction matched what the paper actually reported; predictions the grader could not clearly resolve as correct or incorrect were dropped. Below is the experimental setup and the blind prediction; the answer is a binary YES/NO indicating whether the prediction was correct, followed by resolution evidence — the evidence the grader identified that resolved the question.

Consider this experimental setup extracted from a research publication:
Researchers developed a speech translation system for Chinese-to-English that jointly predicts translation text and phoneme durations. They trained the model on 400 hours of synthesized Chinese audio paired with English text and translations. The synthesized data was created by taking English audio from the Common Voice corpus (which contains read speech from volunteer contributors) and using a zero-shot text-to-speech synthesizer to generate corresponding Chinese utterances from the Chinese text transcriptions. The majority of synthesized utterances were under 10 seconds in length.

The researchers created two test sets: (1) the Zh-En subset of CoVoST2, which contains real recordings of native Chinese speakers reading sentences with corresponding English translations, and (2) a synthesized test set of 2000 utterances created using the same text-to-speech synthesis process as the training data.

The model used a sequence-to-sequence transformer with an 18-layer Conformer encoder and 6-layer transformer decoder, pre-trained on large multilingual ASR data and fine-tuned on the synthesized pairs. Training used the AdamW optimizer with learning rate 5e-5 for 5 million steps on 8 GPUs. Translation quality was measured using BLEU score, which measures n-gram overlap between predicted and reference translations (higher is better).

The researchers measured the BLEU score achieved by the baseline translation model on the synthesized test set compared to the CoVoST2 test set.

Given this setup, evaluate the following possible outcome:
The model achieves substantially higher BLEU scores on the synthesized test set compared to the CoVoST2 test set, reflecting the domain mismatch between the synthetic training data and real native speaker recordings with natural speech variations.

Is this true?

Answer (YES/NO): YES